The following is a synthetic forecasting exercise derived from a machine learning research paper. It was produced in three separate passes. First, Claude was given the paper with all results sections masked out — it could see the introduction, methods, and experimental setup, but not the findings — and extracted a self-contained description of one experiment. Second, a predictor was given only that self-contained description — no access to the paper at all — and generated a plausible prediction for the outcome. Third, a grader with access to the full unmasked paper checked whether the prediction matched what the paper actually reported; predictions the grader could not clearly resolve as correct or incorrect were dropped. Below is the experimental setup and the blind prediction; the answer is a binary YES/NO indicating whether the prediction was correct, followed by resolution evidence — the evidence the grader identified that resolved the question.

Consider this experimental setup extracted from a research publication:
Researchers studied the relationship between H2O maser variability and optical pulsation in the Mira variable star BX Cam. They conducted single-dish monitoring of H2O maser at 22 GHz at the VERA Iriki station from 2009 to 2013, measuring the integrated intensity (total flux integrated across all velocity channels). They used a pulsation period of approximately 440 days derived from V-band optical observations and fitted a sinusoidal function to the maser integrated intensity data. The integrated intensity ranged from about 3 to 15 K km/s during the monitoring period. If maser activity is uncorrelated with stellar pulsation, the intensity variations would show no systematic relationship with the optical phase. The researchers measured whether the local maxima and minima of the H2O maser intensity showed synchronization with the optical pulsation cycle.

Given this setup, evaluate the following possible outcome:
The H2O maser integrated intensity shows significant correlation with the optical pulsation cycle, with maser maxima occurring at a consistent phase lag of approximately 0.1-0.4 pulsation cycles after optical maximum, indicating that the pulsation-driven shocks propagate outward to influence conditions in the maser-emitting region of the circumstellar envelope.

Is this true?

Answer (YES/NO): NO